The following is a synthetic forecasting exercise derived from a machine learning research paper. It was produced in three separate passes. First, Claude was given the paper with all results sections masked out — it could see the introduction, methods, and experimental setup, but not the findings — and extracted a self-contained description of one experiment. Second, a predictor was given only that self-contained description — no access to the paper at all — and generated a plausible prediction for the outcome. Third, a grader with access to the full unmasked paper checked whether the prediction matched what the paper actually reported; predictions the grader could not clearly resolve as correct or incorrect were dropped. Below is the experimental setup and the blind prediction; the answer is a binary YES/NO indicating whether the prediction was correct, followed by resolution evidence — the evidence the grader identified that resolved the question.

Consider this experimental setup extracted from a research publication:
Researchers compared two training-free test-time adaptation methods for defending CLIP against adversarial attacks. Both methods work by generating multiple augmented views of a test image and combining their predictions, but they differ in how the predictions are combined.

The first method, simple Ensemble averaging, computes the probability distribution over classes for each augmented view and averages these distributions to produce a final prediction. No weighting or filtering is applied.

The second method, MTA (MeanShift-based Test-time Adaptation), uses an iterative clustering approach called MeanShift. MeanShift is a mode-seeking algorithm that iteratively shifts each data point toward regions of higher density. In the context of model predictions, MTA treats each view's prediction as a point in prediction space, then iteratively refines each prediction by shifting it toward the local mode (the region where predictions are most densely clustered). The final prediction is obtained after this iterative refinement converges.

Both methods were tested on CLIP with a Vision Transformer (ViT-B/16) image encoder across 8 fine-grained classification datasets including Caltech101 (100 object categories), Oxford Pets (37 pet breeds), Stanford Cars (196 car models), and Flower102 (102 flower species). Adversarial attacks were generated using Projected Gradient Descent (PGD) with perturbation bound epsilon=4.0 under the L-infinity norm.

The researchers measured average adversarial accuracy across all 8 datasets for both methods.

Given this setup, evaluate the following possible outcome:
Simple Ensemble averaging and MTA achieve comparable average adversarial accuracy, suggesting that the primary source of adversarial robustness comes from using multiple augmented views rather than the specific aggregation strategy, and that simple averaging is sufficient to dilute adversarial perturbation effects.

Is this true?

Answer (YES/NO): NO